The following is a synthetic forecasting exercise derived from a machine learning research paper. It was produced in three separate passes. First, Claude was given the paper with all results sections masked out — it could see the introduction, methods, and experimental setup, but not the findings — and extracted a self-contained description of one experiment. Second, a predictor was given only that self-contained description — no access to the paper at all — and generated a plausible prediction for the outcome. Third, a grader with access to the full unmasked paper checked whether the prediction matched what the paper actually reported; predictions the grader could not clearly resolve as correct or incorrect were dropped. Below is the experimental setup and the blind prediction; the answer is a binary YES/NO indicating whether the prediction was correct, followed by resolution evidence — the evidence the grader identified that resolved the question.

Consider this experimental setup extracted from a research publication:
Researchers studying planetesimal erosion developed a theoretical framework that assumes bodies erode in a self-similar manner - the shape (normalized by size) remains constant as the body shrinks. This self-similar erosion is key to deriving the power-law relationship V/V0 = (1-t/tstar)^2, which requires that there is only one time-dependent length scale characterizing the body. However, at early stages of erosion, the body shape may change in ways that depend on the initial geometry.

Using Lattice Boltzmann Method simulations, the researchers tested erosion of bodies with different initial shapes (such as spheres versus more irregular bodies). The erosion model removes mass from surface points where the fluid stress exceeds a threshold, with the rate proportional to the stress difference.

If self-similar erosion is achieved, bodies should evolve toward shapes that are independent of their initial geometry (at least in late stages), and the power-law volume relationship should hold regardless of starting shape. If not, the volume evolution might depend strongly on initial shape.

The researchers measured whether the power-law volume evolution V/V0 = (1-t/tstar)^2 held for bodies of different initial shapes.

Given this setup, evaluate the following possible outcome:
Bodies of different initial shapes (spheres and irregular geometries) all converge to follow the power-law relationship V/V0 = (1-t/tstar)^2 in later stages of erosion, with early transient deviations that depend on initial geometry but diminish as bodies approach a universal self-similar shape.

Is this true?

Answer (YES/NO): NO